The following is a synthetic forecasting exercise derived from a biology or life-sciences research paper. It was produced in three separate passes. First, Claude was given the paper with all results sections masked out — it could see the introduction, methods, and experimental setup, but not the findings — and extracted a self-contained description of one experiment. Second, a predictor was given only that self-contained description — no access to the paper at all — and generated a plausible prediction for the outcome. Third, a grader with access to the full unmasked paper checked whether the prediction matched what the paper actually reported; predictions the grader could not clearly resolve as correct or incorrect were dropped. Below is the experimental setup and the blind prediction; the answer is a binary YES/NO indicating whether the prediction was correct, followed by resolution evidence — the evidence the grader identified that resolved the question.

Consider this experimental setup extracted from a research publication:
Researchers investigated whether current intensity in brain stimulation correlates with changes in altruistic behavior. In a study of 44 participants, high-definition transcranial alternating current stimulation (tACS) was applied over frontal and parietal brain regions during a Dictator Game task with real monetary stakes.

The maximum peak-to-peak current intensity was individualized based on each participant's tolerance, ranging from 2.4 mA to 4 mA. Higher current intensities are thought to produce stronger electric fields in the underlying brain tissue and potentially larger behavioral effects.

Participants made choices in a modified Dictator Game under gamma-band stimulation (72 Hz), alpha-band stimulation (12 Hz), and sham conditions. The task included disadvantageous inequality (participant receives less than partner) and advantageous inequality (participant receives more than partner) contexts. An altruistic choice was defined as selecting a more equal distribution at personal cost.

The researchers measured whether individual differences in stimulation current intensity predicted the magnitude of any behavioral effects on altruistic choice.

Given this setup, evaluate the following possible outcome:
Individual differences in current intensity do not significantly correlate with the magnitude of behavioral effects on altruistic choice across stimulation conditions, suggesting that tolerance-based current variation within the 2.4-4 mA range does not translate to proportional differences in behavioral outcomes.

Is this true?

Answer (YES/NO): YES